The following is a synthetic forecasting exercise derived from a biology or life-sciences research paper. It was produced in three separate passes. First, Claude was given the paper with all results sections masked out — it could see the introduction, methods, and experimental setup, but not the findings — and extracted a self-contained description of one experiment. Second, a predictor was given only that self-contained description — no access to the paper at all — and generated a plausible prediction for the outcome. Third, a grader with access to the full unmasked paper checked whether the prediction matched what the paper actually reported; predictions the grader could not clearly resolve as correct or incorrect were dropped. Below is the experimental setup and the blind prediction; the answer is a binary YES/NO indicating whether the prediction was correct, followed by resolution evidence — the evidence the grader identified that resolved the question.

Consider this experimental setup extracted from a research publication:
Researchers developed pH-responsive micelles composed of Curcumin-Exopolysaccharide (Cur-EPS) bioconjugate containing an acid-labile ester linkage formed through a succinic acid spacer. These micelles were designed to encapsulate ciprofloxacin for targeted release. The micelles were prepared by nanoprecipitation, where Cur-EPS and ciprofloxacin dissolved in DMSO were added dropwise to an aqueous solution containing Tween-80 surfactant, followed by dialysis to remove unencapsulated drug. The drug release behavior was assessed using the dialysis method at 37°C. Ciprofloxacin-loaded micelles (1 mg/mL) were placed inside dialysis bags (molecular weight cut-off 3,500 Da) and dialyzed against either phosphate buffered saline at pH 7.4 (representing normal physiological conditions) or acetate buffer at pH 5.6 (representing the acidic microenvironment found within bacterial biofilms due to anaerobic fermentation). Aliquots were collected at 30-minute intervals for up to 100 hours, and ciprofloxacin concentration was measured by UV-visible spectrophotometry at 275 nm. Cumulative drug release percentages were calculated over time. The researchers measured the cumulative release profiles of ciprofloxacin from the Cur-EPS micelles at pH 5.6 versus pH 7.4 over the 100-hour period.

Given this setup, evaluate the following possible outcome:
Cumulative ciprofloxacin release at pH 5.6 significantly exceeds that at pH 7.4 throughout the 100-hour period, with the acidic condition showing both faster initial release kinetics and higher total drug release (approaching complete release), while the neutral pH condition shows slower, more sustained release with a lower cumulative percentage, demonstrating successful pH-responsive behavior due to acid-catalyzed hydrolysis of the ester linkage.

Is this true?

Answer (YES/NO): NO